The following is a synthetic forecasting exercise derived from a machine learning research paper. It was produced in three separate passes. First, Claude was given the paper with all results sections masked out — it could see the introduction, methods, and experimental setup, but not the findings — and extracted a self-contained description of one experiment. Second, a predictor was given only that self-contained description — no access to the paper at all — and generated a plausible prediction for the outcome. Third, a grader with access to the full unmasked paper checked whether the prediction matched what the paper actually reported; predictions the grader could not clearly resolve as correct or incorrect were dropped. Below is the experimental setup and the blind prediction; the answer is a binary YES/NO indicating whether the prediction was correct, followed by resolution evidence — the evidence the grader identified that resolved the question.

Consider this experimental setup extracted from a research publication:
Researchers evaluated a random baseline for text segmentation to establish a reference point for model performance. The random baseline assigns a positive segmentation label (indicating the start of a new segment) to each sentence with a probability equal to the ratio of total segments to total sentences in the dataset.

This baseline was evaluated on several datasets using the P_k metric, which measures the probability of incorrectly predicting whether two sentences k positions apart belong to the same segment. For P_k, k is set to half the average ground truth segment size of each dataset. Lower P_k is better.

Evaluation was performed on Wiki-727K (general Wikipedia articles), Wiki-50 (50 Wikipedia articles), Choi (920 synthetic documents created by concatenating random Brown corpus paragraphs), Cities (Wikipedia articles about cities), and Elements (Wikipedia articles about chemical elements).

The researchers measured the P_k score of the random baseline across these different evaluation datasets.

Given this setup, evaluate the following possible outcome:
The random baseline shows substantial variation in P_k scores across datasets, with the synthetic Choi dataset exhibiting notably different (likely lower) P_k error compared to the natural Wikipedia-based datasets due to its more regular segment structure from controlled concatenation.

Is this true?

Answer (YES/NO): NO